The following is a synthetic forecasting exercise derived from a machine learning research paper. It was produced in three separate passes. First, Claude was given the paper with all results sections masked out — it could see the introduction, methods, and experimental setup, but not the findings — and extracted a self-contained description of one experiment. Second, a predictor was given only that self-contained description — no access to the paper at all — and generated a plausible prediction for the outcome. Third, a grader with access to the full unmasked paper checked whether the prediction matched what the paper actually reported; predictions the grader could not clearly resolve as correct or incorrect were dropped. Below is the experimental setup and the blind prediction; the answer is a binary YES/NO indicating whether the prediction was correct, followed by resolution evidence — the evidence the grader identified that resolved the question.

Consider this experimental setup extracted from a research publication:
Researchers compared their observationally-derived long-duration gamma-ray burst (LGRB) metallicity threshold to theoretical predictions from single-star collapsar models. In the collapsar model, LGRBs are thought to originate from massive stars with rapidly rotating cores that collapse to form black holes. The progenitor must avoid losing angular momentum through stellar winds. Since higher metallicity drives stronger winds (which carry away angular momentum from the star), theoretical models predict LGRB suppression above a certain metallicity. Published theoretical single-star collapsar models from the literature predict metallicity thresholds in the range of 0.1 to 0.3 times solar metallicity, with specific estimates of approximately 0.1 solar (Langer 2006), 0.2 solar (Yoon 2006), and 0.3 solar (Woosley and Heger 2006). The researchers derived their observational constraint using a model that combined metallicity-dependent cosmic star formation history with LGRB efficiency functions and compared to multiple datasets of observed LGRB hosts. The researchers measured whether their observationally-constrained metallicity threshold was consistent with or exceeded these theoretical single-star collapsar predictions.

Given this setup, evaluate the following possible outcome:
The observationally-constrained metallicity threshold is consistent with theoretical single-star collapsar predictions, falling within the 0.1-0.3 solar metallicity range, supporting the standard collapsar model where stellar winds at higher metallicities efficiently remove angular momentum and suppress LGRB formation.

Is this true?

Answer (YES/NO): NO